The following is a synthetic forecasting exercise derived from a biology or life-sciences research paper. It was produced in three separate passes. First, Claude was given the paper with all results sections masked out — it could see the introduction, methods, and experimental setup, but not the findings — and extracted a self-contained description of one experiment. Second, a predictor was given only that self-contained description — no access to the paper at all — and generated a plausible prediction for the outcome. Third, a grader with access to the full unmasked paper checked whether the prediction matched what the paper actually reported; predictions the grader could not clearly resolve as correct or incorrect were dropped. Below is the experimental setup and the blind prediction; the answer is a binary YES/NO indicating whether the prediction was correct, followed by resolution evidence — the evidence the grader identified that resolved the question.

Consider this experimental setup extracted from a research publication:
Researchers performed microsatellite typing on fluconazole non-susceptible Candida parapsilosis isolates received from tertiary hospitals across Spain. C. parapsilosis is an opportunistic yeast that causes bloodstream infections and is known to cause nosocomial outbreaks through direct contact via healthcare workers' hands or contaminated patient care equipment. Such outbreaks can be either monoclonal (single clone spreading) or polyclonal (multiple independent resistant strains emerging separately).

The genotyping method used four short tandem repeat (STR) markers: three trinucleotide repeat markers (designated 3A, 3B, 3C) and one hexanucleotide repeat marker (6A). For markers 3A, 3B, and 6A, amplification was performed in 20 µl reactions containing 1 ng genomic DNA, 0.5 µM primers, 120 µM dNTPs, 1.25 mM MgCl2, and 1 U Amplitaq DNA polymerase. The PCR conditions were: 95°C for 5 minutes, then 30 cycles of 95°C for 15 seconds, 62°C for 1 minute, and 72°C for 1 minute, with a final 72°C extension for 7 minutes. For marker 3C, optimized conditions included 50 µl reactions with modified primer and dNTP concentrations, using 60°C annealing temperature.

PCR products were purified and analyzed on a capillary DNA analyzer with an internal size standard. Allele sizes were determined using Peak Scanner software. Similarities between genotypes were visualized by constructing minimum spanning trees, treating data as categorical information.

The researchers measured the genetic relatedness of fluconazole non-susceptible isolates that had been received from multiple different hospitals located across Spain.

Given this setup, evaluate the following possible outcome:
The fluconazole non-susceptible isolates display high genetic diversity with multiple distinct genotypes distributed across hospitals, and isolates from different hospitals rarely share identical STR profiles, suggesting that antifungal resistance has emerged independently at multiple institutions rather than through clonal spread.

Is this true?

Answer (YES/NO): NO